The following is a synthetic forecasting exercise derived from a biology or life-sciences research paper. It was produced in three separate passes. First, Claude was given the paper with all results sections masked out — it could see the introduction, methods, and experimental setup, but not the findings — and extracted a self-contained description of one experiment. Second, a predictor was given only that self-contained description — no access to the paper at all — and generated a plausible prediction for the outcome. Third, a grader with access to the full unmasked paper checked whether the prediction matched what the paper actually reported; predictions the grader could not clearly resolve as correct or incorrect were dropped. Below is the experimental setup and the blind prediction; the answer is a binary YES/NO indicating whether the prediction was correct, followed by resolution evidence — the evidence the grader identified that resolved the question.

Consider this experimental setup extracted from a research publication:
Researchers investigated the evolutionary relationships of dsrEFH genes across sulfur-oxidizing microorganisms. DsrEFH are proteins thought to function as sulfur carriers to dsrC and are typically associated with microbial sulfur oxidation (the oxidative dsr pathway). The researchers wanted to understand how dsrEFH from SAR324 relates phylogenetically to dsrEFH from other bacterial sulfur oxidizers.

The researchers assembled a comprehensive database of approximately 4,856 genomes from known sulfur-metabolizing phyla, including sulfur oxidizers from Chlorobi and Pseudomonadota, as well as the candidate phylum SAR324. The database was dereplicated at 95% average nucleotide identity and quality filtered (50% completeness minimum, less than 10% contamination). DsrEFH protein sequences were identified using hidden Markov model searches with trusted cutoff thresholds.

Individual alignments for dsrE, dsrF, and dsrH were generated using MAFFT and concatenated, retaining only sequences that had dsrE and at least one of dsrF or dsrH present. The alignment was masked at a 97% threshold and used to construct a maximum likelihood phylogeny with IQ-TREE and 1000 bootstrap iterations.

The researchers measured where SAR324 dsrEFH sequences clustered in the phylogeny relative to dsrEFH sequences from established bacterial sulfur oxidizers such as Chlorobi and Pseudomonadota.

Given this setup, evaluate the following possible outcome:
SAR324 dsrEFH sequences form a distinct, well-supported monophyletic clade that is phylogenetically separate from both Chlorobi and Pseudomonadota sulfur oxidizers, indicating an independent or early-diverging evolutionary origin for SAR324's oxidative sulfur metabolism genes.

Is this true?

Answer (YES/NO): NO